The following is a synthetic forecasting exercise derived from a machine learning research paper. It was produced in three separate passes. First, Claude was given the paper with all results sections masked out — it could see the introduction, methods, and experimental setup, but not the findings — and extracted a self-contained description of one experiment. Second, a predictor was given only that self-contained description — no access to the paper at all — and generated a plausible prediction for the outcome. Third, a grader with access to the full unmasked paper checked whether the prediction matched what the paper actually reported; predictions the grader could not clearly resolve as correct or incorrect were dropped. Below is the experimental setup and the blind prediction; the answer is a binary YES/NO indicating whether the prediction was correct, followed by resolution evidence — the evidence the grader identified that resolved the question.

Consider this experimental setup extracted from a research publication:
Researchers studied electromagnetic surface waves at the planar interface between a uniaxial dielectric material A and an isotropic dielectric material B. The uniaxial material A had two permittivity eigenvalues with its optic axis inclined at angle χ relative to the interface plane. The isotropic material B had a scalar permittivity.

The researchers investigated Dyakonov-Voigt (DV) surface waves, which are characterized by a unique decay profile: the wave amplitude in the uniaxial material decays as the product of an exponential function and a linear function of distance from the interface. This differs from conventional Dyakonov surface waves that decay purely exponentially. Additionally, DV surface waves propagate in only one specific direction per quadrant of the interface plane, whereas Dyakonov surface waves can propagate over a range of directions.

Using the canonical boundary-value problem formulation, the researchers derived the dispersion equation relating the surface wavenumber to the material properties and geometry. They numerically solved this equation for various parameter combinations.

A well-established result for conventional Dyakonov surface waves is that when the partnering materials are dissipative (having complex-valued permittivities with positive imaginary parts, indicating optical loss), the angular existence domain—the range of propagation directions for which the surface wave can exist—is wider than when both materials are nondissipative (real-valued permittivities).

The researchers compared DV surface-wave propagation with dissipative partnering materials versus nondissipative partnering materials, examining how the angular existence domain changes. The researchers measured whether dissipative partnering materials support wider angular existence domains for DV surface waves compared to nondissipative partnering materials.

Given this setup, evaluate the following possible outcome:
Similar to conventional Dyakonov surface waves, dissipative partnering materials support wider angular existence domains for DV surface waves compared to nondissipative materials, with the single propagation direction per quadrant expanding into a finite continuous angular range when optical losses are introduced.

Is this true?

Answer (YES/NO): NO